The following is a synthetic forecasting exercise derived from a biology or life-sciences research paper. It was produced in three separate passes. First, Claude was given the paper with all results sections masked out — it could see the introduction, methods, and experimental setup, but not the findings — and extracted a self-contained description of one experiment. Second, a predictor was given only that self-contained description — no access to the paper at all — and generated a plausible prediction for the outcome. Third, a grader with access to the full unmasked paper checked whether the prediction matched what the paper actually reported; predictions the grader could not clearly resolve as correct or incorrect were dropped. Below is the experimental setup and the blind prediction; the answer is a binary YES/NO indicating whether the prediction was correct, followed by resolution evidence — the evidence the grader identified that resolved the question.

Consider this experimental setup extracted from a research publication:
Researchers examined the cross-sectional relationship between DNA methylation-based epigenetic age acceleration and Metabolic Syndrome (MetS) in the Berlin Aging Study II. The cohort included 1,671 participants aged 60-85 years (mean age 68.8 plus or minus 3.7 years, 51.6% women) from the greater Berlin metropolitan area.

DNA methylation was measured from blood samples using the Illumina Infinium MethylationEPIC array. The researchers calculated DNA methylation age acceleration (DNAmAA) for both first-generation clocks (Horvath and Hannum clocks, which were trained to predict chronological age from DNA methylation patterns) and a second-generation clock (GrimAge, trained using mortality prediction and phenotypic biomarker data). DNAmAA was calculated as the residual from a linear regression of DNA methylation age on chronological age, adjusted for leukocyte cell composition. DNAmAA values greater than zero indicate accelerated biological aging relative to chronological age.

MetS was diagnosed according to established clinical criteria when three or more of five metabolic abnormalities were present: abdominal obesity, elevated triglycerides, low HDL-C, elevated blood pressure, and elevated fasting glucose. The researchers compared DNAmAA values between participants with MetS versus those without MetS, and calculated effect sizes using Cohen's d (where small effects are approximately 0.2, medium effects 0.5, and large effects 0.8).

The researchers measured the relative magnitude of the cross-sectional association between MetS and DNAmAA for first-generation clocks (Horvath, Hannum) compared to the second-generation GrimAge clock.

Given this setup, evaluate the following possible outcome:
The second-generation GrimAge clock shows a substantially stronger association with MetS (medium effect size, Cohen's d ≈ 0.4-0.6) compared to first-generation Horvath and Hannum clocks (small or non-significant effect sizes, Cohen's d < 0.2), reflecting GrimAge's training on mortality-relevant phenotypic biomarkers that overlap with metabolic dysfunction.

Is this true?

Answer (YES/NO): NO